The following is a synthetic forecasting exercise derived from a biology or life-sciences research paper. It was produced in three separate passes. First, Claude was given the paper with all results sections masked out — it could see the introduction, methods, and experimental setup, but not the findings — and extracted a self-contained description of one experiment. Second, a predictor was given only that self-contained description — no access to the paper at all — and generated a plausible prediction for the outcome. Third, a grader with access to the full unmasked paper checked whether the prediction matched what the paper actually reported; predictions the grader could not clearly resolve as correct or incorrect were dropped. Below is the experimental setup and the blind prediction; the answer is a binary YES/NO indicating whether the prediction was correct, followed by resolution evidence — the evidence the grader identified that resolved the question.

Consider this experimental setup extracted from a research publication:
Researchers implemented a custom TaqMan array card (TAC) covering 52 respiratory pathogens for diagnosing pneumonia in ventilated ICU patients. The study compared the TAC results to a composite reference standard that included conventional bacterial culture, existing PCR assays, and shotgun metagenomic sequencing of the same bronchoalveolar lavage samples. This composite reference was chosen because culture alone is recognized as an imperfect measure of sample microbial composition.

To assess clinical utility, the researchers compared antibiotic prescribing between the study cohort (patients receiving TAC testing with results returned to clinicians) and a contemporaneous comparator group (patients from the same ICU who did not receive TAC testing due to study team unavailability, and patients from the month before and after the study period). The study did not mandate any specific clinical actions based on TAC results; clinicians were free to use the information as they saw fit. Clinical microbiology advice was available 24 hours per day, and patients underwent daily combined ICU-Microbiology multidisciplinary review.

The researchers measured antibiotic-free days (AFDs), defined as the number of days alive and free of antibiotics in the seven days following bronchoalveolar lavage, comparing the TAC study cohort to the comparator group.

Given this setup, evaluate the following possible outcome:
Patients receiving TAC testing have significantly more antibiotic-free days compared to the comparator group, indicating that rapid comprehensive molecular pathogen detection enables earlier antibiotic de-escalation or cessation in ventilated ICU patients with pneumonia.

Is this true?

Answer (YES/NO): YES